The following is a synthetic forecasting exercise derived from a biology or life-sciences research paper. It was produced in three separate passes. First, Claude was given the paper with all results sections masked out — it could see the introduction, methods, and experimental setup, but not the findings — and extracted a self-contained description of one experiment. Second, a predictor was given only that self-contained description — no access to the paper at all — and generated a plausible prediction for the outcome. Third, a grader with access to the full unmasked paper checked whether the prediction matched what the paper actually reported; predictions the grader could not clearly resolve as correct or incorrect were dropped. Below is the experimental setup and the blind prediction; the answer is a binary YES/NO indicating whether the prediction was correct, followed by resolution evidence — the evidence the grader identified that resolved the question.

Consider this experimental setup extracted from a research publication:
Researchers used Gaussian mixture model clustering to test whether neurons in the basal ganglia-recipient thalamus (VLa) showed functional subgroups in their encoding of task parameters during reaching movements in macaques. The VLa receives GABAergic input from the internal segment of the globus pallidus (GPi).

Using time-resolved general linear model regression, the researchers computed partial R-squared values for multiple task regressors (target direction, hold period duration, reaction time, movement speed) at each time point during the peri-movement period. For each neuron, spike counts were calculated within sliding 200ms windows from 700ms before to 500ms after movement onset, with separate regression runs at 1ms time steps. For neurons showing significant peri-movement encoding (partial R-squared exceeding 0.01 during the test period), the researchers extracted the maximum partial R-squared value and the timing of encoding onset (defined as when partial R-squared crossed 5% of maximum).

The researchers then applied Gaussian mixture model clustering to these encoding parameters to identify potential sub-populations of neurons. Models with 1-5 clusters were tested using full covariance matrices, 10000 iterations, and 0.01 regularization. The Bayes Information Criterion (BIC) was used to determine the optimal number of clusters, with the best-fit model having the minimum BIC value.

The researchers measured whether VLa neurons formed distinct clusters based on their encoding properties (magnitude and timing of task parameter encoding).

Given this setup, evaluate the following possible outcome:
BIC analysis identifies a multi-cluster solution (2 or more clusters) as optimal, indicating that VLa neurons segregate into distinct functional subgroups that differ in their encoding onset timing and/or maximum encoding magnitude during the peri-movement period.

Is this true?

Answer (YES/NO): NO